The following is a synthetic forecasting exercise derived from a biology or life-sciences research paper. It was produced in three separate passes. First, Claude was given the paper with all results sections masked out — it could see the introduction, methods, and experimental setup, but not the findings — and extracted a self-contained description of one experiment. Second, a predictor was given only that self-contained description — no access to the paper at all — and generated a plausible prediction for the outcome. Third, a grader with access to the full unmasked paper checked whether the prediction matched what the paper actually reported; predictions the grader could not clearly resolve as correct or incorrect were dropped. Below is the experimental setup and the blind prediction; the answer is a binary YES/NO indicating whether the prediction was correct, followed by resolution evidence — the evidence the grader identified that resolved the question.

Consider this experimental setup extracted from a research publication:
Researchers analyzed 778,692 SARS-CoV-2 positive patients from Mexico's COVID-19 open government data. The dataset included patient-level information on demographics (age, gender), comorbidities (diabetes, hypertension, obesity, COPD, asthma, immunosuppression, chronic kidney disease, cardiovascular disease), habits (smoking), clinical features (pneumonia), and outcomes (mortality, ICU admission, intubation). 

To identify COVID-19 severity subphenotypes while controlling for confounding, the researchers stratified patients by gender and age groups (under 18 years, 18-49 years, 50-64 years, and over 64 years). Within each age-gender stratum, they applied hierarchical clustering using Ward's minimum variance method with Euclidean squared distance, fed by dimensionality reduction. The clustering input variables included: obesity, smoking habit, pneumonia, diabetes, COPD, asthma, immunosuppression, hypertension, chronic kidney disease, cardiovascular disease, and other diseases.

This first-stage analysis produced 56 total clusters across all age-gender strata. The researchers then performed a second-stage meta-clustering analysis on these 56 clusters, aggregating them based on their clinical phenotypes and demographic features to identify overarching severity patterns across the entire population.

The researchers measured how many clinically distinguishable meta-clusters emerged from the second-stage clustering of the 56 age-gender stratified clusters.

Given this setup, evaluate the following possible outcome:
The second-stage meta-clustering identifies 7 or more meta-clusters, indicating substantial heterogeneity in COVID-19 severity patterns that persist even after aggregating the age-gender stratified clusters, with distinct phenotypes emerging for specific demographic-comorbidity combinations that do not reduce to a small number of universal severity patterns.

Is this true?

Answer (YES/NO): YES